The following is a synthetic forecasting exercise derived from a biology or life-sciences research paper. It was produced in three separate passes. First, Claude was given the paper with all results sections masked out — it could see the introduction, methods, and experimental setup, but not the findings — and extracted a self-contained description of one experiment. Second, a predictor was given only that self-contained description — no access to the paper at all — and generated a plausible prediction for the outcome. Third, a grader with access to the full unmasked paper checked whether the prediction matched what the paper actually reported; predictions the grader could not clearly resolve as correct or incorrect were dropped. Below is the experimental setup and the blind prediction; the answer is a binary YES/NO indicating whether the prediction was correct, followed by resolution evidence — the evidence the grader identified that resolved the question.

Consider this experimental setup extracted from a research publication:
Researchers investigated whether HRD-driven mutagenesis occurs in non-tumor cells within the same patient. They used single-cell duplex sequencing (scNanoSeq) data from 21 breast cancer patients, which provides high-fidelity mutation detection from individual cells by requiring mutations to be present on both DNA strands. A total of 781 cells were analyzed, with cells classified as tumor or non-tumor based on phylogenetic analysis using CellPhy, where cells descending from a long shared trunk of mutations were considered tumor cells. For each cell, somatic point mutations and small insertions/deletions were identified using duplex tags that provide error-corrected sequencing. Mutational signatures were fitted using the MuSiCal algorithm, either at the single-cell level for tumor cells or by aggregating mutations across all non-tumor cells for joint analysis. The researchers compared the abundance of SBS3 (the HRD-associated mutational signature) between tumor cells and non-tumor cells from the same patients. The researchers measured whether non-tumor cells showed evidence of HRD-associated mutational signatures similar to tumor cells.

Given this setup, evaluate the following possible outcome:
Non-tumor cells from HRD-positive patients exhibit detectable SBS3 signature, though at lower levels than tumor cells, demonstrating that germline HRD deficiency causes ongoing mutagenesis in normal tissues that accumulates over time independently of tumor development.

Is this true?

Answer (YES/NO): NO